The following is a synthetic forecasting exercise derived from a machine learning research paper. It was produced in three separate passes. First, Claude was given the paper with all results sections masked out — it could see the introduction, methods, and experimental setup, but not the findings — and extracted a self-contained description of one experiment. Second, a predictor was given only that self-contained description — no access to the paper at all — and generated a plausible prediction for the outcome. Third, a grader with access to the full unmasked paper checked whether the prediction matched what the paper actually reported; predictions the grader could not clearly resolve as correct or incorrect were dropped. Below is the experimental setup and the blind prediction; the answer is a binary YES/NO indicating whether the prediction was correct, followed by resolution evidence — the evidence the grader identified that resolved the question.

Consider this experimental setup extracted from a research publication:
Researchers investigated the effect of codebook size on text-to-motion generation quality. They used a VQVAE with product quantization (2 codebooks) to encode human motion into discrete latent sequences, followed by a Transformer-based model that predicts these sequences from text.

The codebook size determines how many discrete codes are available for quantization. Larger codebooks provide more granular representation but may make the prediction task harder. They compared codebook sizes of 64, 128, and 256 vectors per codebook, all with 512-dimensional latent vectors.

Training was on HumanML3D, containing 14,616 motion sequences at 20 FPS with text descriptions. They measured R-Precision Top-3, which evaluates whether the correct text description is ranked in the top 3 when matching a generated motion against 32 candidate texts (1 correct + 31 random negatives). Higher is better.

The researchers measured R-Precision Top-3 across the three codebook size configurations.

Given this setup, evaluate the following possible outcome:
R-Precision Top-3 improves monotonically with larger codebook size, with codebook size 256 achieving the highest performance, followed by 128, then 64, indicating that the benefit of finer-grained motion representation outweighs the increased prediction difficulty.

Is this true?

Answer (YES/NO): NO